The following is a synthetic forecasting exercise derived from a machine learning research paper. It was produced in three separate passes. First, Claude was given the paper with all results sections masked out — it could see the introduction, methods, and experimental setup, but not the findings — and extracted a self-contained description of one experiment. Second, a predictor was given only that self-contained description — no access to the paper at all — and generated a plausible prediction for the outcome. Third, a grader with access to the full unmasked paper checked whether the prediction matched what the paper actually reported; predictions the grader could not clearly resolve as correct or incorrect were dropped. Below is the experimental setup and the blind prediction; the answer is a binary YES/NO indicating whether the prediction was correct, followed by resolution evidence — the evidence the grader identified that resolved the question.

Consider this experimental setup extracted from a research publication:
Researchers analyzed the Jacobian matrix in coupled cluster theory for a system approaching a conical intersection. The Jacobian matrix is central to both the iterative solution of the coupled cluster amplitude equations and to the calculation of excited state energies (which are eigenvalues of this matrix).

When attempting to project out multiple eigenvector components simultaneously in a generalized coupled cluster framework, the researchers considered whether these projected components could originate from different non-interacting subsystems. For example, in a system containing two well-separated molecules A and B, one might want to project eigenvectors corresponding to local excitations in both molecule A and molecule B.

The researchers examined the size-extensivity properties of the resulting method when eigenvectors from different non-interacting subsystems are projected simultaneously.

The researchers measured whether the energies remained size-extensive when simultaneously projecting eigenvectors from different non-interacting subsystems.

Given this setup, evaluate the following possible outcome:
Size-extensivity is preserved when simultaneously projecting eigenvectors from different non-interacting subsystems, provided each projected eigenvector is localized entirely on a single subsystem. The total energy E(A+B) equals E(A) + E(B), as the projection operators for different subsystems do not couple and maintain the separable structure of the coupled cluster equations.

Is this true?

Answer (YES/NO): NO